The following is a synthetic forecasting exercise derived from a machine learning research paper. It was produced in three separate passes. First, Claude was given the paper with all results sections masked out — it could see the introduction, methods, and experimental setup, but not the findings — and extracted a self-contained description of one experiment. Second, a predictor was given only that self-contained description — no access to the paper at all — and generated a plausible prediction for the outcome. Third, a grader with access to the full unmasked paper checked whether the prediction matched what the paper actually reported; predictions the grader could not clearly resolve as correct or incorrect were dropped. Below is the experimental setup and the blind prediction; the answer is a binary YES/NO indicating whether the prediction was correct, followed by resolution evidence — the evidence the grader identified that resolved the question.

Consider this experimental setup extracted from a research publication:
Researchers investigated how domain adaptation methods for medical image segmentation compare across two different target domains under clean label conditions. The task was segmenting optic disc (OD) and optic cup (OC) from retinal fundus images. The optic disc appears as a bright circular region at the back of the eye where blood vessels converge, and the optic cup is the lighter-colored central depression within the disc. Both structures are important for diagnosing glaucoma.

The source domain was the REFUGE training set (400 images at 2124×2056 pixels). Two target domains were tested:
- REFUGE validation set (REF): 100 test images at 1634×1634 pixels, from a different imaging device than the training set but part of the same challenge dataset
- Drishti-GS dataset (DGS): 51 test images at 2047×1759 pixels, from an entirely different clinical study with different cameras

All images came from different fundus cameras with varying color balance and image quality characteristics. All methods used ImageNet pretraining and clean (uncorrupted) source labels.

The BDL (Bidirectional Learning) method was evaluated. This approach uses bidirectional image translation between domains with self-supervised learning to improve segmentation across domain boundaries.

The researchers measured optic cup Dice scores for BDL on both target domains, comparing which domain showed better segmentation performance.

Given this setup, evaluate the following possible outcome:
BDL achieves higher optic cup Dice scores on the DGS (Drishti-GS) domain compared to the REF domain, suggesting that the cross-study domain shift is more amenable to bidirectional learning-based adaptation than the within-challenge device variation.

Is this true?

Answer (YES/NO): NO